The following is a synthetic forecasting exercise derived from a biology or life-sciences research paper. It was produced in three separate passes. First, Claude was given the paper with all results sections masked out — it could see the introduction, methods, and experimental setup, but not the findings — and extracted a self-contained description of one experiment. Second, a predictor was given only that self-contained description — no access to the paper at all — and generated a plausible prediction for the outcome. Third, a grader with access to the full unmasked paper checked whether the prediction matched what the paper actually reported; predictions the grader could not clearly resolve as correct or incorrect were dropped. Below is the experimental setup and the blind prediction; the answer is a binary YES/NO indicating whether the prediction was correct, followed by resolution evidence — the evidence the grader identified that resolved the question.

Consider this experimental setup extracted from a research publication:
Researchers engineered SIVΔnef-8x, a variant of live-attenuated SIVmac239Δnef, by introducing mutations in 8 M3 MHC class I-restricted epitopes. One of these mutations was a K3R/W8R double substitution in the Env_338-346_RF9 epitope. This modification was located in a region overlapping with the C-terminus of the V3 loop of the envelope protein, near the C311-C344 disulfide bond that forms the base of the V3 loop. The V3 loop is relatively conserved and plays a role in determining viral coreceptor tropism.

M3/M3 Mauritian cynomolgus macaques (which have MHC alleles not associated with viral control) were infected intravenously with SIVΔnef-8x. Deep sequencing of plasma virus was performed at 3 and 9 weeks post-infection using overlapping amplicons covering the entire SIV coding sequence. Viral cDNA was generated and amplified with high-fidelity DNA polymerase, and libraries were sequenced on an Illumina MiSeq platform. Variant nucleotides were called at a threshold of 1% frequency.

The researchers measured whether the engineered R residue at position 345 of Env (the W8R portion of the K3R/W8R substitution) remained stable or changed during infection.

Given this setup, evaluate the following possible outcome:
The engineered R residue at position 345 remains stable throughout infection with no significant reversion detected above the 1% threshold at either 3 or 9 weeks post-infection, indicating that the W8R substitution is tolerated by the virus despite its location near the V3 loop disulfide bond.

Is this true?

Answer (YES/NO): NO